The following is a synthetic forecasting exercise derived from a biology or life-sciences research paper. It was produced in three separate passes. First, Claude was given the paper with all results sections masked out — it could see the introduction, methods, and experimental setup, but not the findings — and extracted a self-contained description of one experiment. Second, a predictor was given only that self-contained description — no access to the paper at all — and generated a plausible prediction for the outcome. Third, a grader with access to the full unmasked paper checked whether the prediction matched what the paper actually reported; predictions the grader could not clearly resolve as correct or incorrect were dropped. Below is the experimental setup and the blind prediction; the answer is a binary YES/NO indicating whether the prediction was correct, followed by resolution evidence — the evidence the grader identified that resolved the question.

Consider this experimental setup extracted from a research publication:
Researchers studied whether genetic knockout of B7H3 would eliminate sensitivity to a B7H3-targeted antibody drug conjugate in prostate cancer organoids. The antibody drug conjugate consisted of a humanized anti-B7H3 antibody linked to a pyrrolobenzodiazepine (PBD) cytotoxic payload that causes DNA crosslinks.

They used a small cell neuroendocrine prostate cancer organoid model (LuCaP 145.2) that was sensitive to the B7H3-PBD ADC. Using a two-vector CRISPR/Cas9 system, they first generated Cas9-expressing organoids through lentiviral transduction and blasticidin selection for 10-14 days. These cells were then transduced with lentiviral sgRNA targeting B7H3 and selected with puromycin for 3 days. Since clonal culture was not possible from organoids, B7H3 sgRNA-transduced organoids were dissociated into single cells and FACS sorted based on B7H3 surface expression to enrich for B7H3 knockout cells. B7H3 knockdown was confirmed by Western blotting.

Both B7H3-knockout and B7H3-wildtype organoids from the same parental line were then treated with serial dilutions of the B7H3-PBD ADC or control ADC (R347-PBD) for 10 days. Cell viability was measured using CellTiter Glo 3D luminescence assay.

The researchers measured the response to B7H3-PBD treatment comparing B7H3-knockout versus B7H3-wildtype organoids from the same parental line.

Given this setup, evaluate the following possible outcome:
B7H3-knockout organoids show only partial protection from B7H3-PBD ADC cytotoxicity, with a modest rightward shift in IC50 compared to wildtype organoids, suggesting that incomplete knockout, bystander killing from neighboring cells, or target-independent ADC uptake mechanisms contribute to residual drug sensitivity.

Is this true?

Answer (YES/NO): NO